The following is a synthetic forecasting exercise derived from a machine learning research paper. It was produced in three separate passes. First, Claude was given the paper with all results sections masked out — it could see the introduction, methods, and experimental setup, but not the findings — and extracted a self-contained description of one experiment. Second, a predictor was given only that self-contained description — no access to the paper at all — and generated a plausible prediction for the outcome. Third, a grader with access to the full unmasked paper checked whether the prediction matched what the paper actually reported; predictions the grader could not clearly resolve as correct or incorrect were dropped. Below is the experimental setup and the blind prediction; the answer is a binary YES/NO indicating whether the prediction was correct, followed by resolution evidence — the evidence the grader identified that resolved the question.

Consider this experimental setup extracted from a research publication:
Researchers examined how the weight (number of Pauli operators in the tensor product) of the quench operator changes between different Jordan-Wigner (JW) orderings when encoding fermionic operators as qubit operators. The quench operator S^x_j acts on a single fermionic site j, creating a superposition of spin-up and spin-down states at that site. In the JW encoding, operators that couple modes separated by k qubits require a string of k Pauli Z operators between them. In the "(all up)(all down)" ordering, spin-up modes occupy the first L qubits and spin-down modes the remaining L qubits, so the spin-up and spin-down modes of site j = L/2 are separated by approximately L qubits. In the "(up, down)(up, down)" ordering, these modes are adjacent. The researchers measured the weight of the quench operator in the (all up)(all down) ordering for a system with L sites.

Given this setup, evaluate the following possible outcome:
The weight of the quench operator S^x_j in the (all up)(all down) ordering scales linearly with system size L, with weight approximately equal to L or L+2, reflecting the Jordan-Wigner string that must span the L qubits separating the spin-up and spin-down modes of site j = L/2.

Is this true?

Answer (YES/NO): NO